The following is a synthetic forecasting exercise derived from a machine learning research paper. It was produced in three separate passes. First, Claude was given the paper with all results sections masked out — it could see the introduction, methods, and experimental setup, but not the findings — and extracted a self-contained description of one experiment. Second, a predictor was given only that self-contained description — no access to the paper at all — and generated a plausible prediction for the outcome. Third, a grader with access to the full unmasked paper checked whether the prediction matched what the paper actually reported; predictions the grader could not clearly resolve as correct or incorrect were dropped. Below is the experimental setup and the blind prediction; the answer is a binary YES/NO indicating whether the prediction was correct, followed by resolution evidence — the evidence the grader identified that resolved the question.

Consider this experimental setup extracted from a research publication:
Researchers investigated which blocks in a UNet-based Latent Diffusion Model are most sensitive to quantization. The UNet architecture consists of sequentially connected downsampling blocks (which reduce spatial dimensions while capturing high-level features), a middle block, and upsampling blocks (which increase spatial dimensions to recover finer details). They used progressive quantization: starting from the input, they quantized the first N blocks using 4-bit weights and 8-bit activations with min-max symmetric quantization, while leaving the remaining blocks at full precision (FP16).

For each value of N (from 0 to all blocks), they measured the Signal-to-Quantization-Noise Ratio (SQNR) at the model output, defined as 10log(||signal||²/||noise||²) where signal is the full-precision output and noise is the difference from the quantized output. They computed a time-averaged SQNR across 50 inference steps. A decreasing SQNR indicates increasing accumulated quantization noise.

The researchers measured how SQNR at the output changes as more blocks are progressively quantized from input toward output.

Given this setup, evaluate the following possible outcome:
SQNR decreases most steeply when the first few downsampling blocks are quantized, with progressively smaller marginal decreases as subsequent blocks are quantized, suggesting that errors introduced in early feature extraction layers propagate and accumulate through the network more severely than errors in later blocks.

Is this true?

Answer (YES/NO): NO